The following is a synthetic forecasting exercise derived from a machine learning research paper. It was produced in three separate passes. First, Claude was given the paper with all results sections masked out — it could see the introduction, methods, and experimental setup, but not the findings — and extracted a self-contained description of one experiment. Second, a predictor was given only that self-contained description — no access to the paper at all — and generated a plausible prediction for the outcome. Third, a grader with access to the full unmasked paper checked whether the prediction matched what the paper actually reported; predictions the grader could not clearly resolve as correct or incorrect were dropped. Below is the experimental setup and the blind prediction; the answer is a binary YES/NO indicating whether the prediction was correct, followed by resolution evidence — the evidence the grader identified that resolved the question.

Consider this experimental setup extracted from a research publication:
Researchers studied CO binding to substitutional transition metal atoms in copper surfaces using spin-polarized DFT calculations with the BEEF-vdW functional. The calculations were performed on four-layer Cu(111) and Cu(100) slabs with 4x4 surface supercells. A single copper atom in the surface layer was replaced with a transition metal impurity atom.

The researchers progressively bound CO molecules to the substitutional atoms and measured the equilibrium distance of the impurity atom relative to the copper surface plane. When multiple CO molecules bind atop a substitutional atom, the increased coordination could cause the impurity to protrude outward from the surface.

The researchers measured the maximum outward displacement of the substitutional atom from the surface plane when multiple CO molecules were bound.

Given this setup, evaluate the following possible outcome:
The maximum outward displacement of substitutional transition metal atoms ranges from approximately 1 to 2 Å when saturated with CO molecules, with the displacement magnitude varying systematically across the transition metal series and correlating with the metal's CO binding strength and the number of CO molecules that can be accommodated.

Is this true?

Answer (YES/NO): NO